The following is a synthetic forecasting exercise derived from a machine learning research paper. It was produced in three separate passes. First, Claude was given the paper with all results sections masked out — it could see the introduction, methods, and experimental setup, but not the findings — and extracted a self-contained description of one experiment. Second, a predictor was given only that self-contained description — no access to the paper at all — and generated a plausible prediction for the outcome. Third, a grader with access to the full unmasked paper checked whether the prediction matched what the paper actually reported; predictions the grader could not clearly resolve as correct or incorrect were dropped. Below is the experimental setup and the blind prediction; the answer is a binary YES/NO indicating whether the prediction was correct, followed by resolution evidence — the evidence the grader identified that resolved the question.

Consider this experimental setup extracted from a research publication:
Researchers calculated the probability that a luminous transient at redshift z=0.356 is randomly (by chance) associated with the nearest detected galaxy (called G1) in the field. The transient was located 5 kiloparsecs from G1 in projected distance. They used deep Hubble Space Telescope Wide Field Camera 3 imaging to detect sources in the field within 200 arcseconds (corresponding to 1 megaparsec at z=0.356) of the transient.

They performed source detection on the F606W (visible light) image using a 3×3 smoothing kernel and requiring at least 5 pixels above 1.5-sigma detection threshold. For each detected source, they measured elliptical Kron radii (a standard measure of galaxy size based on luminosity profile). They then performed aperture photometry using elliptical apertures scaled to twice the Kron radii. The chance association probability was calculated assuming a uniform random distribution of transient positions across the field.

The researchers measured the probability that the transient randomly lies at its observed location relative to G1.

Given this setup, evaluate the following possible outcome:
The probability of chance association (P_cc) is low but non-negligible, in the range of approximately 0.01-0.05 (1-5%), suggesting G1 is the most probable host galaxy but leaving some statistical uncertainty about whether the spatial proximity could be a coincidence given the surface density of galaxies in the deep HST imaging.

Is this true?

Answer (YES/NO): NO